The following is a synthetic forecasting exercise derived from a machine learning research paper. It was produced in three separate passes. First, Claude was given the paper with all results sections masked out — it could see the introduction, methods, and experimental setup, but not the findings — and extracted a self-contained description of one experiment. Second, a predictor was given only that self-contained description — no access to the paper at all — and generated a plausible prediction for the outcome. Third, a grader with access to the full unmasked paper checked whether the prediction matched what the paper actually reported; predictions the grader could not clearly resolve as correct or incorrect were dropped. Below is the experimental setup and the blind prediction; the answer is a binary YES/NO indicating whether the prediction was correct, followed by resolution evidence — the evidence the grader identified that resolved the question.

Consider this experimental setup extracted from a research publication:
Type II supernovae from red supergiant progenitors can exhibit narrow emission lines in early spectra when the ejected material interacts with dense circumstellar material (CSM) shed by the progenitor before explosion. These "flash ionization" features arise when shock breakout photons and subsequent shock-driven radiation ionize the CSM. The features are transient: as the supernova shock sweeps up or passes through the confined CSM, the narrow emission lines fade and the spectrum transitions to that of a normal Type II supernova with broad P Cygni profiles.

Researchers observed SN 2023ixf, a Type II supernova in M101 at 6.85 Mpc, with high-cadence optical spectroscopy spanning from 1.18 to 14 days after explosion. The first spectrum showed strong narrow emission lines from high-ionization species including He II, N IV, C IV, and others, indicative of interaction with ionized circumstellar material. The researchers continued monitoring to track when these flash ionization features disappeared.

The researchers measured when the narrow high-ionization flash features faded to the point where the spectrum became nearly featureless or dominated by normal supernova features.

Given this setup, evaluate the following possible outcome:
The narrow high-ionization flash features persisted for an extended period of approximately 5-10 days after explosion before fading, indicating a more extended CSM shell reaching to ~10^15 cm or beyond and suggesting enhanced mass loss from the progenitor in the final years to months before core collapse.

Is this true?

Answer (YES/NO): NO